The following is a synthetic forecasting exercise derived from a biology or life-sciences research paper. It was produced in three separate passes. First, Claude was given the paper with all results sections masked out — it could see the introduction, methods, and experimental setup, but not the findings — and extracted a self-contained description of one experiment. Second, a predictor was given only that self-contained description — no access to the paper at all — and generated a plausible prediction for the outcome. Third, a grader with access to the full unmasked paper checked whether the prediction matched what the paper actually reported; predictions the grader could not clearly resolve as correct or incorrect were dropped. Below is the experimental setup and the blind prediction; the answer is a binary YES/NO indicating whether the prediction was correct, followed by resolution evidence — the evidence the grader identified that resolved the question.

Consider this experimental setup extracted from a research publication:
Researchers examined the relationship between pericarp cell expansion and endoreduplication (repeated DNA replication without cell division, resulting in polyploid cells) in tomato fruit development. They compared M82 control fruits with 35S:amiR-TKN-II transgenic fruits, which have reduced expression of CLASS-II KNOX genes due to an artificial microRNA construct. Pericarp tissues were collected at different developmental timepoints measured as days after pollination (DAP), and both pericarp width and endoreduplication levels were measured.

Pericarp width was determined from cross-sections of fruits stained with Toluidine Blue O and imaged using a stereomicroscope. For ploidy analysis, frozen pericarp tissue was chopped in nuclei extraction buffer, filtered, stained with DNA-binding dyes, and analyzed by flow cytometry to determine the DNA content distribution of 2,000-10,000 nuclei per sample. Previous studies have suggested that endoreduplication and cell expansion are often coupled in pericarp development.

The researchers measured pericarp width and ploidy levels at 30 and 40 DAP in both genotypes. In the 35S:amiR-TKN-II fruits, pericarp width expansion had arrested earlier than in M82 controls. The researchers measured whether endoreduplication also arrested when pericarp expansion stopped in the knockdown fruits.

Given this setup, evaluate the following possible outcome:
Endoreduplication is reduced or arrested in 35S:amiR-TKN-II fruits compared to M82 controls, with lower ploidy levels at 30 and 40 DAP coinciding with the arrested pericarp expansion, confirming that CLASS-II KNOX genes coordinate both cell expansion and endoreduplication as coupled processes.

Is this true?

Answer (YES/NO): NO